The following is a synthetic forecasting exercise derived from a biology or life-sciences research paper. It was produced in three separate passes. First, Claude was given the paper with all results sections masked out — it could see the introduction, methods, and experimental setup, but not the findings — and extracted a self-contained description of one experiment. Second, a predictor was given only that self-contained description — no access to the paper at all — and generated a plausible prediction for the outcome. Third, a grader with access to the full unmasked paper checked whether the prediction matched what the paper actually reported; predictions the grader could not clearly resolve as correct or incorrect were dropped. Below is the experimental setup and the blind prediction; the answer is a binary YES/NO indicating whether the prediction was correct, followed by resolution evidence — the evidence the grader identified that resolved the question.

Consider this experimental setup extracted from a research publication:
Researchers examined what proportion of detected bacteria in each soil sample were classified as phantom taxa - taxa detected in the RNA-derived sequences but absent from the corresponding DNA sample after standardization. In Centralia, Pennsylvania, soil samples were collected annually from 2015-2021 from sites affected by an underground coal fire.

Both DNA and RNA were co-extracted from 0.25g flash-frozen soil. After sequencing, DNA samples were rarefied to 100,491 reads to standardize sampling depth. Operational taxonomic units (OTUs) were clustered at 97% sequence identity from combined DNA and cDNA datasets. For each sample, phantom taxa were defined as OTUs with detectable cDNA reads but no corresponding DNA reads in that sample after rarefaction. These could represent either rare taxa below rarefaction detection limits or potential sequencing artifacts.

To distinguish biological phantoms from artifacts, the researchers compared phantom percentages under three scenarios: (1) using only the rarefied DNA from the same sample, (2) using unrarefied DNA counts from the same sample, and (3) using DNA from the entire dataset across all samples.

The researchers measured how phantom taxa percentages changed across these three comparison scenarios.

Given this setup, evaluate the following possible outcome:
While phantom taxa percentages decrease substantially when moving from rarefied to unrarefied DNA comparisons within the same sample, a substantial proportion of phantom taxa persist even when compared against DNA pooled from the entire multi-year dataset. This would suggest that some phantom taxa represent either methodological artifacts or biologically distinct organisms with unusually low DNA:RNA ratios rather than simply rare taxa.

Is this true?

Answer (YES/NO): NO